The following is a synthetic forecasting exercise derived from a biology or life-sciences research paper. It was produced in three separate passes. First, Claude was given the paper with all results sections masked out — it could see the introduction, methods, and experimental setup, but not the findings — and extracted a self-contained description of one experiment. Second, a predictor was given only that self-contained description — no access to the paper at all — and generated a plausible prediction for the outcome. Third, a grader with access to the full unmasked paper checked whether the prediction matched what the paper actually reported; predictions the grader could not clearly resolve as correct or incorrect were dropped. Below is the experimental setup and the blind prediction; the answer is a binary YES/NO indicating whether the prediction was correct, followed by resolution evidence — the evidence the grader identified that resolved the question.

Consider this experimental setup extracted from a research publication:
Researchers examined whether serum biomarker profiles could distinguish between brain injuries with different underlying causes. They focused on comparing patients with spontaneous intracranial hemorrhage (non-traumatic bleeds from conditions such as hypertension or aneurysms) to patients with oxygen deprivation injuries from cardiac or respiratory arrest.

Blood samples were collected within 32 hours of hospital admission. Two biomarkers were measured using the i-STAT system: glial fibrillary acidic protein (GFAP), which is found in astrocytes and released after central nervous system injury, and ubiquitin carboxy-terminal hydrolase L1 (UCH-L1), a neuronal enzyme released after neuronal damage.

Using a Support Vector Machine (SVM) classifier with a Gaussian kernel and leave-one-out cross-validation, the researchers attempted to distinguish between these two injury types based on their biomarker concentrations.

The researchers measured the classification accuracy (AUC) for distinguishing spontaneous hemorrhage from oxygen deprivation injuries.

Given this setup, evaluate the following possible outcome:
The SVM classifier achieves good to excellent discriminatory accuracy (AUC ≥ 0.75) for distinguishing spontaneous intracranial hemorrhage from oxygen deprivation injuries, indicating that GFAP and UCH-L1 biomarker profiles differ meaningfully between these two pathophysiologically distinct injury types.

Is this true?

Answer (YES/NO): YES